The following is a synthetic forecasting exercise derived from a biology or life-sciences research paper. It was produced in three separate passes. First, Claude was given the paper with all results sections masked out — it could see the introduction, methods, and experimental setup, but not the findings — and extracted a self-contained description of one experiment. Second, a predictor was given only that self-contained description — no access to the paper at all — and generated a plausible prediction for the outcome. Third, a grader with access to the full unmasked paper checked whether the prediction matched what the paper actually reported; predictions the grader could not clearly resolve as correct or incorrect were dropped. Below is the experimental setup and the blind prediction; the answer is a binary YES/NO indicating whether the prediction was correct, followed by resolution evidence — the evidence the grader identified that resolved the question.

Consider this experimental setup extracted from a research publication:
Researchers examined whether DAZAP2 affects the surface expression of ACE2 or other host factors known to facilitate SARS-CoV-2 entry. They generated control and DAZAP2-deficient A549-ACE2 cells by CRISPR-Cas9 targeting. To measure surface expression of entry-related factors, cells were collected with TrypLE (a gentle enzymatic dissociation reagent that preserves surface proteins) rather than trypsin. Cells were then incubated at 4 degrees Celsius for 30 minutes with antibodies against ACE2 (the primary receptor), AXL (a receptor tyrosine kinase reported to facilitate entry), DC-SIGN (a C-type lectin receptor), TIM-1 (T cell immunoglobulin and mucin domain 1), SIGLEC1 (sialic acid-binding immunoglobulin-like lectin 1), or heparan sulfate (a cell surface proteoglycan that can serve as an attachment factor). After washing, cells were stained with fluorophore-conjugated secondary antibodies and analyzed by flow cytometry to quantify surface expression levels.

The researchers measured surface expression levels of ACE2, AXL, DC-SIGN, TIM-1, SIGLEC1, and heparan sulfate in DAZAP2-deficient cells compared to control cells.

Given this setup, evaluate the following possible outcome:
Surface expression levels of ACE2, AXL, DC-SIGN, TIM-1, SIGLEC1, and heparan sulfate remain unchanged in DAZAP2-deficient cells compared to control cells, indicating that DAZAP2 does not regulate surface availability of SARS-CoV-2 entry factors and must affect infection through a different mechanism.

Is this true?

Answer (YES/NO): YES